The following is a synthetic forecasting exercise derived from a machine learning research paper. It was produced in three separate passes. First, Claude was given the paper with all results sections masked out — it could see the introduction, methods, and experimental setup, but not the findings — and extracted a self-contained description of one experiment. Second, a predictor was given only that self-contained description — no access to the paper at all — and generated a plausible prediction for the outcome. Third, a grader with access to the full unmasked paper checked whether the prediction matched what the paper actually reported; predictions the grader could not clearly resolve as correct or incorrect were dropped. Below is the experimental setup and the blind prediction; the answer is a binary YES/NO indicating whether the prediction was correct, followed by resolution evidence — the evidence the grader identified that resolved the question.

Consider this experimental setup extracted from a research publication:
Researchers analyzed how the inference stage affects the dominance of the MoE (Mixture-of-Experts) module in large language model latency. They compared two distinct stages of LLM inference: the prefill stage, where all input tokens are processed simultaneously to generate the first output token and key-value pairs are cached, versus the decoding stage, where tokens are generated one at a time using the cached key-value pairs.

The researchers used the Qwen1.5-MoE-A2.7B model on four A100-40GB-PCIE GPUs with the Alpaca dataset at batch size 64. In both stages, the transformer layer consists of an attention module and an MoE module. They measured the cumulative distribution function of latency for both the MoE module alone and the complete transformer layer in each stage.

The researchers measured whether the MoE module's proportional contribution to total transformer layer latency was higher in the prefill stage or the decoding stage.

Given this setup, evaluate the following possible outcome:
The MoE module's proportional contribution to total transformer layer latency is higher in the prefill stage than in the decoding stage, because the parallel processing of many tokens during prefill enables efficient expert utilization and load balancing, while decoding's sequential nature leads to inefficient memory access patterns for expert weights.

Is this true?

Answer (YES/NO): NO